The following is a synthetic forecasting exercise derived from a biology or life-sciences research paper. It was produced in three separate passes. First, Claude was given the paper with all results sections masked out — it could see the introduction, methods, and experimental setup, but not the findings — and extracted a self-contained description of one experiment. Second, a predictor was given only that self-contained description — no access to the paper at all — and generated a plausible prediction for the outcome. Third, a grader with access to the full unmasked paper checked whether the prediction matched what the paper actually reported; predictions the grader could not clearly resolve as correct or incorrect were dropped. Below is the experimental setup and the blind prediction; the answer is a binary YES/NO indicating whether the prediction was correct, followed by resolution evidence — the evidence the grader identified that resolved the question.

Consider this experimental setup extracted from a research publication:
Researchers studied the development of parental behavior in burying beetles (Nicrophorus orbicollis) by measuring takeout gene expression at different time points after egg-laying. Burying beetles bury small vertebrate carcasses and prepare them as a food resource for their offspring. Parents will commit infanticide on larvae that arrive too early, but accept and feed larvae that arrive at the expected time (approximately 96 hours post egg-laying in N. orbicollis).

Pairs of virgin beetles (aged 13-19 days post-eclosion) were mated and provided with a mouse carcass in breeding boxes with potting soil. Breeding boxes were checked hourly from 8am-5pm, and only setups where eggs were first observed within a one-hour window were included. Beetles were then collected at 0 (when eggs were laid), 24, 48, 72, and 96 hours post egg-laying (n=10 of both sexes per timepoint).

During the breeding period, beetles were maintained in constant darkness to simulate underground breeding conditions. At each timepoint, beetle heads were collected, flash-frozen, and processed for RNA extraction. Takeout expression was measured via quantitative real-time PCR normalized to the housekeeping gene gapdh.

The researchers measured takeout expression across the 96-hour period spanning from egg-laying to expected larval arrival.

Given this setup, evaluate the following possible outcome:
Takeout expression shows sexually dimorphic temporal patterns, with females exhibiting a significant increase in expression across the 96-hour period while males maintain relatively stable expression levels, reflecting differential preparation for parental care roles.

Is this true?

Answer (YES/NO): NO